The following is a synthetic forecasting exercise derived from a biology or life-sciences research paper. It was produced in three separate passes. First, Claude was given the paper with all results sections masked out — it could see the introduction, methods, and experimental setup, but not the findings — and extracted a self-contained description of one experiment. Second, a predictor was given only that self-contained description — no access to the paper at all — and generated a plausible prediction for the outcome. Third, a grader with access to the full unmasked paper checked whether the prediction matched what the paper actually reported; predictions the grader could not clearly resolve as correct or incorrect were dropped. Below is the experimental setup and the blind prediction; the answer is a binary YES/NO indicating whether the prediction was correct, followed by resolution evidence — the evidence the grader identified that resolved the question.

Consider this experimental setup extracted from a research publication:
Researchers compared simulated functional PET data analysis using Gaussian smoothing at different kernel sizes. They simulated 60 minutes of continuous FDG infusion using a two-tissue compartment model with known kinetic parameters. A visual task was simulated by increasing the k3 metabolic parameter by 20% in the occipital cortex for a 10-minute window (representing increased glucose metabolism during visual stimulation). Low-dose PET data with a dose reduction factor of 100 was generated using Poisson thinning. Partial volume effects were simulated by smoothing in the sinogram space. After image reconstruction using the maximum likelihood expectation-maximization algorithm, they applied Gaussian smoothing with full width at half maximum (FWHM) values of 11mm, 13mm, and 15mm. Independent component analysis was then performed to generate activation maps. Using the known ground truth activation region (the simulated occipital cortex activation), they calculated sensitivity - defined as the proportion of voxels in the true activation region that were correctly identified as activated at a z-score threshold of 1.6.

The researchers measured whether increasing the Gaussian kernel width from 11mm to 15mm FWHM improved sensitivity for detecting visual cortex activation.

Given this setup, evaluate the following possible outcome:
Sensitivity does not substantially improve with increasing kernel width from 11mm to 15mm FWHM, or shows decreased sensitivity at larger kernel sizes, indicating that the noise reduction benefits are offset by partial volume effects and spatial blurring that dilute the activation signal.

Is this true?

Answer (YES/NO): YES